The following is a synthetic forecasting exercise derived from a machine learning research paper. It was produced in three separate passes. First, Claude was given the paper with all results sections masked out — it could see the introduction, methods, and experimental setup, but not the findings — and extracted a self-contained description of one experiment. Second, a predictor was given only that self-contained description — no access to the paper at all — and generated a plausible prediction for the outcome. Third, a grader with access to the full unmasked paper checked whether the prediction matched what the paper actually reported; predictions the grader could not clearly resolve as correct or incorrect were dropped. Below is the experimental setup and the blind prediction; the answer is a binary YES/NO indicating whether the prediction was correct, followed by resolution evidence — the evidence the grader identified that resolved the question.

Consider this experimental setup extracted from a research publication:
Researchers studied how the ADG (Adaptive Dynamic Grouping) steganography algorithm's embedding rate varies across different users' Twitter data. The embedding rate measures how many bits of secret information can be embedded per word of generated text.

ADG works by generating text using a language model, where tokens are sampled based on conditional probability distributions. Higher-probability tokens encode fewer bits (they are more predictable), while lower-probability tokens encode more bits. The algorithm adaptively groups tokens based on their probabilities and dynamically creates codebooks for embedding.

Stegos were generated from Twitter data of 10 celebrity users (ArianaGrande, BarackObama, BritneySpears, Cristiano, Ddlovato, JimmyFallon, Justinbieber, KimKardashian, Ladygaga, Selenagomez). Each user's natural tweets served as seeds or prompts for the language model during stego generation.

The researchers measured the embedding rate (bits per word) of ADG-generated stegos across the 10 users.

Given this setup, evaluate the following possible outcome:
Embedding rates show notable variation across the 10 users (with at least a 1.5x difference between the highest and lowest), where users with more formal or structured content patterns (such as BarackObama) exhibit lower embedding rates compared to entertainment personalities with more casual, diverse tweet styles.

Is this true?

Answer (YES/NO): NO